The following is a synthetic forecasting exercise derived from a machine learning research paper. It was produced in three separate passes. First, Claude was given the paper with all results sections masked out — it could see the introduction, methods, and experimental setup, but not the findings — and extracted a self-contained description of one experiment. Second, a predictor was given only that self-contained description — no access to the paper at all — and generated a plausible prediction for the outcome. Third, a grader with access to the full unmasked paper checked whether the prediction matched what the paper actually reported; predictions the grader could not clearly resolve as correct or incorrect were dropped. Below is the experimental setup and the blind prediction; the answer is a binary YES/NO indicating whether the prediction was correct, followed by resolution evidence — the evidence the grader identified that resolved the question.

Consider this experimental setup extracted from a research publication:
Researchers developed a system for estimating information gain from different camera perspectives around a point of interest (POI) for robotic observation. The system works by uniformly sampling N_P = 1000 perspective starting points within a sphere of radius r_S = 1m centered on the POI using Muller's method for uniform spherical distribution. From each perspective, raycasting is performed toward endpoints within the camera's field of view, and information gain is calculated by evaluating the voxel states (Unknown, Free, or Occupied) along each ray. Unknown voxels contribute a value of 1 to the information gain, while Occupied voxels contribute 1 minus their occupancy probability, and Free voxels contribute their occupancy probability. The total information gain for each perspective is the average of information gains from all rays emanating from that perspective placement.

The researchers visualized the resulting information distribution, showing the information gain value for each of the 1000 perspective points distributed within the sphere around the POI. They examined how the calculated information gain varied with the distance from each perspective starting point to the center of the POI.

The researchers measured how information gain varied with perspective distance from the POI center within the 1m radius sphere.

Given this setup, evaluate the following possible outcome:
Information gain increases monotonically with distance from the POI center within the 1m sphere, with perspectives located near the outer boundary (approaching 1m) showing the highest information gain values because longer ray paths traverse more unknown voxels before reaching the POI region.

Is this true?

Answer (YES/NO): NO